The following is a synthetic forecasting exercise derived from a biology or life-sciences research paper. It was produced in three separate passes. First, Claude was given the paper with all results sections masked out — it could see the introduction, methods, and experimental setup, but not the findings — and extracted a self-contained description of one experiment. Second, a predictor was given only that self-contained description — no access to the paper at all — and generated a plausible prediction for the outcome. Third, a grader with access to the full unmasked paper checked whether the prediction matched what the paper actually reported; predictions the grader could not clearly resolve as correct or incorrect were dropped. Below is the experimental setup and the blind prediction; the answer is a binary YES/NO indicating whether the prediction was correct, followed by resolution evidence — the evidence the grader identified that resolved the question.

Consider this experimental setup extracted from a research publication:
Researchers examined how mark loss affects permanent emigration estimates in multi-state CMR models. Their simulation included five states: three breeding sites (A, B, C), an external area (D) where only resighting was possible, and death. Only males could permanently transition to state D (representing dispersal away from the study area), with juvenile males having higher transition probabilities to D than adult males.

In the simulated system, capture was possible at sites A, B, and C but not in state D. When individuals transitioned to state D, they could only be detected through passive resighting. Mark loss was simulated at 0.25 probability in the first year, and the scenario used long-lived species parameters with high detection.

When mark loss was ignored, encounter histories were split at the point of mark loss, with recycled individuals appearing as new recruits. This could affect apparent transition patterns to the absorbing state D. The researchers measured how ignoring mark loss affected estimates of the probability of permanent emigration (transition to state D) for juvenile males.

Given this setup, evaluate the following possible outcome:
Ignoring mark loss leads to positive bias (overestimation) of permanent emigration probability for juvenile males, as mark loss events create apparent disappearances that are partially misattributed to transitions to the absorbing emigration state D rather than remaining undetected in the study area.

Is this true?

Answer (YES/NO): YES